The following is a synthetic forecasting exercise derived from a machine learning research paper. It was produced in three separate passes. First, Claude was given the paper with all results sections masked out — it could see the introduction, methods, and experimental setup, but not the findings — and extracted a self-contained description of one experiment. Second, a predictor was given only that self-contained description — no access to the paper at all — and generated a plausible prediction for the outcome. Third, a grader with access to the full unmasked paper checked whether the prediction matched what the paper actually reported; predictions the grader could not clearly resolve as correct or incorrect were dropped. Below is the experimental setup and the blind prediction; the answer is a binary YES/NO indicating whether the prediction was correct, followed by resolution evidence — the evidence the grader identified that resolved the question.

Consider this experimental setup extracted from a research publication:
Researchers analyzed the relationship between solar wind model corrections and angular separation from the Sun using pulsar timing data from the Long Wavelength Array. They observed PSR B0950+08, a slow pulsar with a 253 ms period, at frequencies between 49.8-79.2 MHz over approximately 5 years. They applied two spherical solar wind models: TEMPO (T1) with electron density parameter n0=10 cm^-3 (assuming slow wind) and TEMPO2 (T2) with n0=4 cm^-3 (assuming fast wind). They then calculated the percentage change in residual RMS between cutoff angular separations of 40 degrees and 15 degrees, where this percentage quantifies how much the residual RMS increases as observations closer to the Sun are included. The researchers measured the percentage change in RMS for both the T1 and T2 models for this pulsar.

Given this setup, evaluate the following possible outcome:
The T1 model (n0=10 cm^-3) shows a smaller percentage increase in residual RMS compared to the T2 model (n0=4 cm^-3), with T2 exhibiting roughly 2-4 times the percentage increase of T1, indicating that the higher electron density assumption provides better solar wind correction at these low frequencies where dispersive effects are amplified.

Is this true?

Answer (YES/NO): NO